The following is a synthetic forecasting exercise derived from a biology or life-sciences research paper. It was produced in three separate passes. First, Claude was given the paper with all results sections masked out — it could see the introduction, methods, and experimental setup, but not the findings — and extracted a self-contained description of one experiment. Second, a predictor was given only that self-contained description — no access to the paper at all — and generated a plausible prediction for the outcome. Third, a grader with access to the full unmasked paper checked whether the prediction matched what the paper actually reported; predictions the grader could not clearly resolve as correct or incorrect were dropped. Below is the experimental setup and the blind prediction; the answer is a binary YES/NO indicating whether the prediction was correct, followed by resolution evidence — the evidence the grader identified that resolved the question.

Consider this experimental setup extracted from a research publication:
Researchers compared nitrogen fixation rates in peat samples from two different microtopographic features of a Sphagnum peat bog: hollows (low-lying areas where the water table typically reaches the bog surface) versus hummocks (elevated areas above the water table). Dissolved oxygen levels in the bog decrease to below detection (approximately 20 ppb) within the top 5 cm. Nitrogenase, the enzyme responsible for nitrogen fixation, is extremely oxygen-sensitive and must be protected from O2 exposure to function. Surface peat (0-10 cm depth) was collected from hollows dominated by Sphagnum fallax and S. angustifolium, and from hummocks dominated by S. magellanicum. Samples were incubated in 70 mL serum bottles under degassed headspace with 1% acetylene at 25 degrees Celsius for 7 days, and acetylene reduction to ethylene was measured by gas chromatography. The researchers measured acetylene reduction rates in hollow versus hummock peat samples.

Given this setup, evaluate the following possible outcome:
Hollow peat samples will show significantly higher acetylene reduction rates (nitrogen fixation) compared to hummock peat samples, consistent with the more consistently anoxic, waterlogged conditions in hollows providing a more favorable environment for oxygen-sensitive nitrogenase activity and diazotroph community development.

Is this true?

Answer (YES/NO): YES